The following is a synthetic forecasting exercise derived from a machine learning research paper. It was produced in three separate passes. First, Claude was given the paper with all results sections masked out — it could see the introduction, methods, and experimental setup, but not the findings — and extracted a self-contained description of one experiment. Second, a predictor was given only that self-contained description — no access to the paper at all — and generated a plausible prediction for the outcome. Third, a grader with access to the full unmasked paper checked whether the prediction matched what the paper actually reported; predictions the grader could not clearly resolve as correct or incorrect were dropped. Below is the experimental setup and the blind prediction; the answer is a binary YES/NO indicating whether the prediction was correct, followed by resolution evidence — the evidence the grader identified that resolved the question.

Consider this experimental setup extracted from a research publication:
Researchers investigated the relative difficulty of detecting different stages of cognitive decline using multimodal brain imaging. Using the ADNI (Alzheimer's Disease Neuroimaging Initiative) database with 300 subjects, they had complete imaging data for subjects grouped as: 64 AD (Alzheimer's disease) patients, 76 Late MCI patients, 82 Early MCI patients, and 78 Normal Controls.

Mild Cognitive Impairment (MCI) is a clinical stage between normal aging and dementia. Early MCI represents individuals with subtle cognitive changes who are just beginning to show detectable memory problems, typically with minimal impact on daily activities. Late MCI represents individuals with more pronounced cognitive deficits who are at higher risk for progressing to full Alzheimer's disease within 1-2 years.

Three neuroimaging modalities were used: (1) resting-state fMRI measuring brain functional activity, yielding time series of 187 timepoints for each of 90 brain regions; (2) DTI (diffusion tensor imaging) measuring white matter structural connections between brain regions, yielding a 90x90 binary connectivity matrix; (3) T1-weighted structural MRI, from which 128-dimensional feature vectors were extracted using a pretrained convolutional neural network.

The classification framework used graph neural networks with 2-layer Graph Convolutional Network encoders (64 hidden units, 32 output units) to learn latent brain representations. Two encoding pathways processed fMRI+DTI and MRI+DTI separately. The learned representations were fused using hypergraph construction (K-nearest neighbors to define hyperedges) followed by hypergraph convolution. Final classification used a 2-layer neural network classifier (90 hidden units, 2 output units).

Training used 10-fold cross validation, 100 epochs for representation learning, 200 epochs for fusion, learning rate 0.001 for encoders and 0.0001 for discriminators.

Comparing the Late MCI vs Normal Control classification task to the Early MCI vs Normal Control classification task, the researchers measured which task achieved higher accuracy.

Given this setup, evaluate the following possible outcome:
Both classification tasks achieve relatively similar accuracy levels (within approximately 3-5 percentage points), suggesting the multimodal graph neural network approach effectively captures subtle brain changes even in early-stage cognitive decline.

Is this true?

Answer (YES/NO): YES